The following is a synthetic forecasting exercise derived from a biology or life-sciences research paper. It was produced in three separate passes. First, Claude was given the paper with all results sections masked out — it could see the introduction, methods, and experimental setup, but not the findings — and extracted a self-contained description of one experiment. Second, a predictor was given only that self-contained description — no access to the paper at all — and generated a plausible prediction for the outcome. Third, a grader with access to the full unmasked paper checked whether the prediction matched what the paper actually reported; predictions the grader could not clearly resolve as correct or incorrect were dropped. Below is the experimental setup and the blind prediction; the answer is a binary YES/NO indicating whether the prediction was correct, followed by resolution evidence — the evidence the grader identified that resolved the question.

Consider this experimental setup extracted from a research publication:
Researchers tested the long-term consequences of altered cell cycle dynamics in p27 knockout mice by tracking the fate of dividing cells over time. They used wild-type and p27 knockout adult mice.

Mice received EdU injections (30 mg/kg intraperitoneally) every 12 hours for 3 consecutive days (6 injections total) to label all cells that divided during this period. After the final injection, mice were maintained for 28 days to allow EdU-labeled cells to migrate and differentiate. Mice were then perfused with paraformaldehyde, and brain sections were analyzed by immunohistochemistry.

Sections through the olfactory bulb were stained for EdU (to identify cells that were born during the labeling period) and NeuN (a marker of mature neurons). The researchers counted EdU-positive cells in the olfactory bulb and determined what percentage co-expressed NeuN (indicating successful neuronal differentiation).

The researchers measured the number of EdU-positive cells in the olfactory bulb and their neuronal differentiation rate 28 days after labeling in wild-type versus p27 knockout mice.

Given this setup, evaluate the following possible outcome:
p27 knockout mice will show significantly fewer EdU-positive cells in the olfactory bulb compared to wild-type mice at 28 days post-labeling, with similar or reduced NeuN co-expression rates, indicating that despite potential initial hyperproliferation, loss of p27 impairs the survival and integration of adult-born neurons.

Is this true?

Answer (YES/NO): NO